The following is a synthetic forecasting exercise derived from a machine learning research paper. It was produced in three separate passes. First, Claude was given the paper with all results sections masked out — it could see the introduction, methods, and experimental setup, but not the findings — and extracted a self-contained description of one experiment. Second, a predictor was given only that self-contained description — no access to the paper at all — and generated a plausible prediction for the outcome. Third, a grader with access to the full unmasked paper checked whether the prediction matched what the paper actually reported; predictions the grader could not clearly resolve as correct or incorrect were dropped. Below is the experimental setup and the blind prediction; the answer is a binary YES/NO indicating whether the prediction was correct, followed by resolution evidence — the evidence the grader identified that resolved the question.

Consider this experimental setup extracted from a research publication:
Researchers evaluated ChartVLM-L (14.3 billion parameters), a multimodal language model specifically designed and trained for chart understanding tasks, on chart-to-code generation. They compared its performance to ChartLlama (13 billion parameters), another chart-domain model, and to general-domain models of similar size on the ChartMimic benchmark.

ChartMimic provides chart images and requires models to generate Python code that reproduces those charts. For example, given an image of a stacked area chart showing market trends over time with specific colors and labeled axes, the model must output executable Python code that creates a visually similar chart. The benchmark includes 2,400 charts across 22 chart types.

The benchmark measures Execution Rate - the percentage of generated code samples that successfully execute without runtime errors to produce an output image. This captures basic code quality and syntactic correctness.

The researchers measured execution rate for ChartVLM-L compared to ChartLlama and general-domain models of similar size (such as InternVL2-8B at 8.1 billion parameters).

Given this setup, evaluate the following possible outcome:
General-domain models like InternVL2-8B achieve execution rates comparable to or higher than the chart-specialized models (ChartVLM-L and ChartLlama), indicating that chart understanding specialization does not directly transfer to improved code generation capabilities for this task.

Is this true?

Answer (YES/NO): YES